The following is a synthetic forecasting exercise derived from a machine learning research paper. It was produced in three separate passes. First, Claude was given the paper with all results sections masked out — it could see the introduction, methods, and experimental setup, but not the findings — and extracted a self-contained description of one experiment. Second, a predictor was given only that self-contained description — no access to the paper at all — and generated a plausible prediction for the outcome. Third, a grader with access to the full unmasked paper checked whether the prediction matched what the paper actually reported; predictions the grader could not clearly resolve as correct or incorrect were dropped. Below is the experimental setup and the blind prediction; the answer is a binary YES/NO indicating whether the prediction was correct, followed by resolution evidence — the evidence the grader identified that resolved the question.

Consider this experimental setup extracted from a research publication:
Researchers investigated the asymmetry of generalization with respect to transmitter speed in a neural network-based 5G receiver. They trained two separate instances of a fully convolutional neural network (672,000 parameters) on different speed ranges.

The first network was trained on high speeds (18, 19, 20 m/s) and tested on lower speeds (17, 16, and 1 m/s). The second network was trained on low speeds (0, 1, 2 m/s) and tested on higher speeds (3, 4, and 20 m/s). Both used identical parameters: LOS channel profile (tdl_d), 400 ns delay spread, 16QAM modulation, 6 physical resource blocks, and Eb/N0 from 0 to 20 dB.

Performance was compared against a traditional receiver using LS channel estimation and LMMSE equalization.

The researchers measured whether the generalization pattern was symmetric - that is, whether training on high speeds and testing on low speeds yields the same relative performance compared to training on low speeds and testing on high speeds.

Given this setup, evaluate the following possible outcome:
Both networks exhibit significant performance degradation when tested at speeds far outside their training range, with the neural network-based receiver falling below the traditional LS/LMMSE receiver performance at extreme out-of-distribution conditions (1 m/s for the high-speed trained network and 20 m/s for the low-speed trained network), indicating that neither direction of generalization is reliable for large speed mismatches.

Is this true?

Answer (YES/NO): NO